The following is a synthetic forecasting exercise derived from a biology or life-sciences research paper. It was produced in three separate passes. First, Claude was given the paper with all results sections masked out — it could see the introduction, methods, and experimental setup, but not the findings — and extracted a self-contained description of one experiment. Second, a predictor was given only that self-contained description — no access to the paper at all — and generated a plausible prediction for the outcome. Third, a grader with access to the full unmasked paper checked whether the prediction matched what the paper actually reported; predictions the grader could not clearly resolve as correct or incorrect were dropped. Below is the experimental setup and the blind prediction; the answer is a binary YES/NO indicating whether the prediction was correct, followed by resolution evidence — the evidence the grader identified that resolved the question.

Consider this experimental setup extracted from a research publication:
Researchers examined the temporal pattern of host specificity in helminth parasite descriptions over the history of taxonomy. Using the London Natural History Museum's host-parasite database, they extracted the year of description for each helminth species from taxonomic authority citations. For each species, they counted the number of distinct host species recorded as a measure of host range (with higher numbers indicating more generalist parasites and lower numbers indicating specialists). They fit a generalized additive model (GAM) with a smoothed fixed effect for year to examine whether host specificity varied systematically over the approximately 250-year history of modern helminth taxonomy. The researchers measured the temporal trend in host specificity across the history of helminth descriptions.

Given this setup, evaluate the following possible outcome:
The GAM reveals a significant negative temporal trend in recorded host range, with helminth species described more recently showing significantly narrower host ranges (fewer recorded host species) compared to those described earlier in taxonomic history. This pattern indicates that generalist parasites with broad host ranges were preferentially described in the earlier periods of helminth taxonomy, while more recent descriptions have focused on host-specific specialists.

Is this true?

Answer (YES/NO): YES